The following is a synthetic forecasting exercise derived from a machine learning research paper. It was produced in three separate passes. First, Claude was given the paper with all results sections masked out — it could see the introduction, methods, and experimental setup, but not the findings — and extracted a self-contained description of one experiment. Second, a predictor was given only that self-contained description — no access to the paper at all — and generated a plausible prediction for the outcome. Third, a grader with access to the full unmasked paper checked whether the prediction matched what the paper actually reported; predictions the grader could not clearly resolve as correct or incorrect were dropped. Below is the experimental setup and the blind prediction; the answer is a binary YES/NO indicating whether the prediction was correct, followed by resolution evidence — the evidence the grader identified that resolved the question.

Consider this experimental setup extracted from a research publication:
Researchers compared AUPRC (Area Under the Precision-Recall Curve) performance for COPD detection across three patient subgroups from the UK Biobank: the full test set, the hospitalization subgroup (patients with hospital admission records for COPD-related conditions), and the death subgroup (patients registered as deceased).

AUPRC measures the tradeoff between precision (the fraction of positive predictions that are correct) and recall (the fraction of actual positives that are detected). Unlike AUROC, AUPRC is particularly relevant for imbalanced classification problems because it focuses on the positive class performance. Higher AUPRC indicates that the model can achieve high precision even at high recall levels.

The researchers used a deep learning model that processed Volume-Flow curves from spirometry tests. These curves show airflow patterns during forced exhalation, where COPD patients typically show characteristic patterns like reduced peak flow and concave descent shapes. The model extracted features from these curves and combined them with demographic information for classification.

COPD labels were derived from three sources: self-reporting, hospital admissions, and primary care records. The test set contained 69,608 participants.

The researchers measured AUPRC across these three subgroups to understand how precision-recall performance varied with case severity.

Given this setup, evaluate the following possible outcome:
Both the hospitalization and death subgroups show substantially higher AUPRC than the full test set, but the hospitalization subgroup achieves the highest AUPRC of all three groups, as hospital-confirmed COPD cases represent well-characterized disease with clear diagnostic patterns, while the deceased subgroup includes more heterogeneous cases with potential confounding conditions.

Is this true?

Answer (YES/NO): NO